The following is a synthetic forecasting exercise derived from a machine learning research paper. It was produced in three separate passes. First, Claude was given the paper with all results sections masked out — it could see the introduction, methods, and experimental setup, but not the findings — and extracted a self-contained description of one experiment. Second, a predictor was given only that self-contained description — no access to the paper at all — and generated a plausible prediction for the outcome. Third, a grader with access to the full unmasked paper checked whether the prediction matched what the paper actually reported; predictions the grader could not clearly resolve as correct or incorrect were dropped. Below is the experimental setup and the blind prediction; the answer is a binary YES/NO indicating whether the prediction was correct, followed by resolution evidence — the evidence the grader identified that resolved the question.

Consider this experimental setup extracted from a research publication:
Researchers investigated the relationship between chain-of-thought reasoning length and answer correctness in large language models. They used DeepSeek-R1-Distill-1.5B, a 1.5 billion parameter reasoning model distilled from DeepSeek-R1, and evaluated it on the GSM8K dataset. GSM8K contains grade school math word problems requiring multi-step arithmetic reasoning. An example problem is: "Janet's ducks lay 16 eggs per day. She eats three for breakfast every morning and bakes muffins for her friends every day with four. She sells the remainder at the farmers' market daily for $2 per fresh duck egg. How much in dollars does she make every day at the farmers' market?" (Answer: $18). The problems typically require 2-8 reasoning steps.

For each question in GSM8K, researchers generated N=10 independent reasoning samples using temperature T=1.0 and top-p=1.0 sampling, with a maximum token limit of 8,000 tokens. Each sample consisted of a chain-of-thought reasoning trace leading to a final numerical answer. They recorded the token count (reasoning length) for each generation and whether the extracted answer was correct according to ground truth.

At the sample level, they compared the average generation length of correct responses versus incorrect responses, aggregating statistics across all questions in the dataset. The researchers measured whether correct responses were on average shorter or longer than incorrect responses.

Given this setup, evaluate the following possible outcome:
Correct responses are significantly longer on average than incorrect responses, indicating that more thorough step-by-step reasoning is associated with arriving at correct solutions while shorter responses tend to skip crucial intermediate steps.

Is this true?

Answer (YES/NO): NO